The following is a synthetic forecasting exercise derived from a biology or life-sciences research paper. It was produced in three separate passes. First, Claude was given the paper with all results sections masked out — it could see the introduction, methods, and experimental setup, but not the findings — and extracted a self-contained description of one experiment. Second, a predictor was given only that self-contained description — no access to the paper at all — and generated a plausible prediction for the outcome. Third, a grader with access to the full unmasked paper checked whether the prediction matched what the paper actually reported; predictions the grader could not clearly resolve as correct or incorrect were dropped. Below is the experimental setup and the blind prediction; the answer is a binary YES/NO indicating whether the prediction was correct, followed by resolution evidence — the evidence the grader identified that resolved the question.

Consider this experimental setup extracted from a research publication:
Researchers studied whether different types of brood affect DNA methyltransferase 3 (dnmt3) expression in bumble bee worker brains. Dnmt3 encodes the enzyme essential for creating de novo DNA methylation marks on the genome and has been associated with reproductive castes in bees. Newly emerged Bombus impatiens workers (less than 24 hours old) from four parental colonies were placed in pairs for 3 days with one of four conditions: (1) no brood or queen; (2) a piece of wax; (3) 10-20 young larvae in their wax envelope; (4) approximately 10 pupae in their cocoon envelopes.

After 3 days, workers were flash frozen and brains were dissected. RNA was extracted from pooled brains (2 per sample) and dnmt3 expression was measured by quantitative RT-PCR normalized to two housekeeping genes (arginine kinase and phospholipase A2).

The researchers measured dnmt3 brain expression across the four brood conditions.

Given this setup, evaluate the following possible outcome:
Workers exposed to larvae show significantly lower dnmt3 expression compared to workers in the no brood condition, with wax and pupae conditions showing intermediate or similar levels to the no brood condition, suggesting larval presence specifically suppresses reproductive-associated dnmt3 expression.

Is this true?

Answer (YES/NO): NO